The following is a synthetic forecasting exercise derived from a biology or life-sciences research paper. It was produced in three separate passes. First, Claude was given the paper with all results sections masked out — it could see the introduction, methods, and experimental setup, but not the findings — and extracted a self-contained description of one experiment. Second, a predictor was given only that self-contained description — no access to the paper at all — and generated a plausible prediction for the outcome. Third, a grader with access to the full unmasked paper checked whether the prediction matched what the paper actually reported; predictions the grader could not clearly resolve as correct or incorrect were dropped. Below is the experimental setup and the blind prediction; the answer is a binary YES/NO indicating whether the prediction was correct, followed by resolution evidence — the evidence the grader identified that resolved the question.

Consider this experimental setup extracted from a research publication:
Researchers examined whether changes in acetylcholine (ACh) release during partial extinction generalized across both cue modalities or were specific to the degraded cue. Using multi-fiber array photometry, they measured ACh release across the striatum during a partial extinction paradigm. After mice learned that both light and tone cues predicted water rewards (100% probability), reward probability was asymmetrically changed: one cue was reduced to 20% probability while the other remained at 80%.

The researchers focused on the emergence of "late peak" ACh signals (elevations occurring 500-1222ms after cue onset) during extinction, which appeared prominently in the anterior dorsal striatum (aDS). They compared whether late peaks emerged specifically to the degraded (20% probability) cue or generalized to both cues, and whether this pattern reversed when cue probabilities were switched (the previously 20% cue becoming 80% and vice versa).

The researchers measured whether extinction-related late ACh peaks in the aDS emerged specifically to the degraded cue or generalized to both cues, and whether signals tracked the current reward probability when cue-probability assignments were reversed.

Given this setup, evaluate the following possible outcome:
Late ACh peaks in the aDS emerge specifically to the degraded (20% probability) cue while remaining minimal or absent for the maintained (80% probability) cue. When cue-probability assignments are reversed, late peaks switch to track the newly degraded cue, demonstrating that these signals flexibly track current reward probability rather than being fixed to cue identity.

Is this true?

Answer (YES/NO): YES